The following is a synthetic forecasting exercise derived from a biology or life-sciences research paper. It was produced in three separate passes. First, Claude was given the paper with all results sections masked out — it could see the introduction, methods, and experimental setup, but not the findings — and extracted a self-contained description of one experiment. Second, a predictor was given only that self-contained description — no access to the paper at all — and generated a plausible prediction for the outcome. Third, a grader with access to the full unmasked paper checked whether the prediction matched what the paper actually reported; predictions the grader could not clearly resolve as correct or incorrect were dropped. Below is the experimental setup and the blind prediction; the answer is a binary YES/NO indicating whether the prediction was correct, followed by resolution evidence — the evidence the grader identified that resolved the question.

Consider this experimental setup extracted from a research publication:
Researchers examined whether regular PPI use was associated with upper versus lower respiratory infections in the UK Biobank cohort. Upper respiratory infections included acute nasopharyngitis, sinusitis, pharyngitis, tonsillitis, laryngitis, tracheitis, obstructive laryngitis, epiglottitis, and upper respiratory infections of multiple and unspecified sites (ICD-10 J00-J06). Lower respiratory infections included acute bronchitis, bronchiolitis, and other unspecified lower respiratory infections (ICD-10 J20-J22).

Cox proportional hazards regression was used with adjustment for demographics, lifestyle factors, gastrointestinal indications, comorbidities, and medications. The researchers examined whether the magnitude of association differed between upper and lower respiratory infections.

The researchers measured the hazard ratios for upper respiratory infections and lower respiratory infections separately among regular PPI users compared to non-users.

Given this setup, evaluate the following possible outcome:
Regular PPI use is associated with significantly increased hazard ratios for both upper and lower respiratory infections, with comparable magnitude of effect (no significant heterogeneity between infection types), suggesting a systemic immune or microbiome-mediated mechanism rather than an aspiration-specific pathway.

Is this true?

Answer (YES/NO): NO